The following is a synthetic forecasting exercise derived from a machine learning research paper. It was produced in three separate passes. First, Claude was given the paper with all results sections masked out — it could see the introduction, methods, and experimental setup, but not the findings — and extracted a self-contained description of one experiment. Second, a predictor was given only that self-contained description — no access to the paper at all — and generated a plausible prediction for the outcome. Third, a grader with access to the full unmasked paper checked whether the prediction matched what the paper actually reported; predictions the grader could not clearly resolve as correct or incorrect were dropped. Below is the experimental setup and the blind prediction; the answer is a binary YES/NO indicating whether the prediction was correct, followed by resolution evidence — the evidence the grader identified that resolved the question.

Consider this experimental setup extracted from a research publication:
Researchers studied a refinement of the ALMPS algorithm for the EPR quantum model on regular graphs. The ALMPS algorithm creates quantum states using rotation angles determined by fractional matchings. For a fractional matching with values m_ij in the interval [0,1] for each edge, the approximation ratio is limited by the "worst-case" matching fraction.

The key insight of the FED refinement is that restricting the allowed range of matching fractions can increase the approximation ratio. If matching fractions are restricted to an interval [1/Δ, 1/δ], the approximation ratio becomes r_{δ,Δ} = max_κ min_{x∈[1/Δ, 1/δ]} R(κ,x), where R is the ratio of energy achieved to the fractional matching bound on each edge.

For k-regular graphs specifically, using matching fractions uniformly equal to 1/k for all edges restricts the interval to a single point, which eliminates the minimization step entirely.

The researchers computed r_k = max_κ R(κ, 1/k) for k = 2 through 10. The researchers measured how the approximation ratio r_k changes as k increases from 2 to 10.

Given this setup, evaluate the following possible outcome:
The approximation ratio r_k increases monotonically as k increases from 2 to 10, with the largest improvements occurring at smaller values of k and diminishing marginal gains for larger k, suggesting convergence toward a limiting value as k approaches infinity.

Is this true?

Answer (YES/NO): YES